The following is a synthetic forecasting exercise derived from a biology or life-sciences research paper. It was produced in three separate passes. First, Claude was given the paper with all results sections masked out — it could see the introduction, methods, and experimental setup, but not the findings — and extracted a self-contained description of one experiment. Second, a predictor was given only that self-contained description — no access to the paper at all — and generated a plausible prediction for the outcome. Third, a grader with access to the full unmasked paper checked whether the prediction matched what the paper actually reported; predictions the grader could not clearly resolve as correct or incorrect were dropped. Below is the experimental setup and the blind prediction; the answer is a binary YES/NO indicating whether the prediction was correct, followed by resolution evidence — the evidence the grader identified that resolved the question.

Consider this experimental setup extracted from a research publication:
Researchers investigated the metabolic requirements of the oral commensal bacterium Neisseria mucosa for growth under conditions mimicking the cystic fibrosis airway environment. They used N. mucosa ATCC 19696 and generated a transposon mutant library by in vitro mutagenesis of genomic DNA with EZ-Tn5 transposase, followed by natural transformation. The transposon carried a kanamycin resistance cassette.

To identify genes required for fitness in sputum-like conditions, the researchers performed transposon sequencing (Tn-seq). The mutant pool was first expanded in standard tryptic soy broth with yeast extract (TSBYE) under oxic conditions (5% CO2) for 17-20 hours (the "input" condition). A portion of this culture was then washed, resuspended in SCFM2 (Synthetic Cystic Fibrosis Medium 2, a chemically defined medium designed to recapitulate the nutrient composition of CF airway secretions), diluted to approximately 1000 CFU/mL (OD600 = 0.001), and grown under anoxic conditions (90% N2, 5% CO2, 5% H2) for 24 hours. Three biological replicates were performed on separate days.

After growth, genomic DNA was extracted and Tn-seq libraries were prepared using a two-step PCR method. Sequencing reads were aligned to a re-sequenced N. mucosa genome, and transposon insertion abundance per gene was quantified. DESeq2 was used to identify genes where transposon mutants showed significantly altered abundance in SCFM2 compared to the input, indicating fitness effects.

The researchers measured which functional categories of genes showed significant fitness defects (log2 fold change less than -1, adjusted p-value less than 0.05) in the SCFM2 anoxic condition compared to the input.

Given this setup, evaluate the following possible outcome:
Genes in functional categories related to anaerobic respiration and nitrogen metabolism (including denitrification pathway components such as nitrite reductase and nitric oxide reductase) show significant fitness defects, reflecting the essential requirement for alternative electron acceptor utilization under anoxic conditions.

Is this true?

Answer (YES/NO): NO